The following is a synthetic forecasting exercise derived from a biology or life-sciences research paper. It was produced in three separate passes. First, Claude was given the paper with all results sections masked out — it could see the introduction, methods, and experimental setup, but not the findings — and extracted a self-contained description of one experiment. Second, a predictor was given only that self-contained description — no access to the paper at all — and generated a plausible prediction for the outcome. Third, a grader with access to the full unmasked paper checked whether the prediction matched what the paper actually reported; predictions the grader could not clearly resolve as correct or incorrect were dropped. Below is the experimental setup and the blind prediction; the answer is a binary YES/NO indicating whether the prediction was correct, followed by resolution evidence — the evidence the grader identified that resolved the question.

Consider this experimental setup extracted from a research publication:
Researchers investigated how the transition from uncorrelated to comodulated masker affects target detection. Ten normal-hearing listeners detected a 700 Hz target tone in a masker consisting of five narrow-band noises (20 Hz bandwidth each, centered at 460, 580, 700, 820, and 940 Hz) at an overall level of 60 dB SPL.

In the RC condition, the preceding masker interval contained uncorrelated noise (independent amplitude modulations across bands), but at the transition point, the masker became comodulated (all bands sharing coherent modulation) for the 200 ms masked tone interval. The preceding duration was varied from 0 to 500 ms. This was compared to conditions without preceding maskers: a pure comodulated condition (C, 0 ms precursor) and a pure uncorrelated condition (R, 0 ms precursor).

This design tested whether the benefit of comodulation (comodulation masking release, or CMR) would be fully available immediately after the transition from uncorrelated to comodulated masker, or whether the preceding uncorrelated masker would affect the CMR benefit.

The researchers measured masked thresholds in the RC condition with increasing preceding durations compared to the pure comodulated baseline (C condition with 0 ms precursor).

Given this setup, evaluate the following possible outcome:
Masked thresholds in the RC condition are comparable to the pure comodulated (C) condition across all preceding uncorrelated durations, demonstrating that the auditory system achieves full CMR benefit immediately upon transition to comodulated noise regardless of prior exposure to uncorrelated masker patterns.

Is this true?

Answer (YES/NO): NO